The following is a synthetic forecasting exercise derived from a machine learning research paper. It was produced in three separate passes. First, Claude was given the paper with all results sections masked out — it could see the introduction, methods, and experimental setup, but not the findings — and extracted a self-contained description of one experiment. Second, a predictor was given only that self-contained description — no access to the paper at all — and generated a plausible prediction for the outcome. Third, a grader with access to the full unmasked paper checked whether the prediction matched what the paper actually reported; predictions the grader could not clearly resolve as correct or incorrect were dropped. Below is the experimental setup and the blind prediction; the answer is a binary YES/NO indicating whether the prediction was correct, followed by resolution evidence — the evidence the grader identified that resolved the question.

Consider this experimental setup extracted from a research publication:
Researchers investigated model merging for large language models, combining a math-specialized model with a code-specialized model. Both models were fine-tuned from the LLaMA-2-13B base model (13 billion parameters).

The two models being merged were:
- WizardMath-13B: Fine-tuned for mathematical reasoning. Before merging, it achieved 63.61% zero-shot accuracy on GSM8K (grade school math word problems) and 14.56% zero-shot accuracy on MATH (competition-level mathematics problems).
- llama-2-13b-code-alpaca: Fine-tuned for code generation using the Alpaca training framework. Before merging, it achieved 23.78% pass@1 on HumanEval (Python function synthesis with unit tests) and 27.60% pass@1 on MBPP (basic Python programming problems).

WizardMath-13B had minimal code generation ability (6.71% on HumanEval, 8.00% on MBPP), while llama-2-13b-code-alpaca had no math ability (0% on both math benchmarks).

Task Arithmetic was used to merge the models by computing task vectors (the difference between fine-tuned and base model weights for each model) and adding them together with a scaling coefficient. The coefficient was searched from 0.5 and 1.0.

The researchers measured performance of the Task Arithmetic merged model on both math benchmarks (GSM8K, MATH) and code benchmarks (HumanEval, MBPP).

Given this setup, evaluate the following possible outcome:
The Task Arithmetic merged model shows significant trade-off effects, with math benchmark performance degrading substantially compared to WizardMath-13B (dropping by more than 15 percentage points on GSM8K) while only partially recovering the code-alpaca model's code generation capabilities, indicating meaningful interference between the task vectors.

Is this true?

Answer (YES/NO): NO